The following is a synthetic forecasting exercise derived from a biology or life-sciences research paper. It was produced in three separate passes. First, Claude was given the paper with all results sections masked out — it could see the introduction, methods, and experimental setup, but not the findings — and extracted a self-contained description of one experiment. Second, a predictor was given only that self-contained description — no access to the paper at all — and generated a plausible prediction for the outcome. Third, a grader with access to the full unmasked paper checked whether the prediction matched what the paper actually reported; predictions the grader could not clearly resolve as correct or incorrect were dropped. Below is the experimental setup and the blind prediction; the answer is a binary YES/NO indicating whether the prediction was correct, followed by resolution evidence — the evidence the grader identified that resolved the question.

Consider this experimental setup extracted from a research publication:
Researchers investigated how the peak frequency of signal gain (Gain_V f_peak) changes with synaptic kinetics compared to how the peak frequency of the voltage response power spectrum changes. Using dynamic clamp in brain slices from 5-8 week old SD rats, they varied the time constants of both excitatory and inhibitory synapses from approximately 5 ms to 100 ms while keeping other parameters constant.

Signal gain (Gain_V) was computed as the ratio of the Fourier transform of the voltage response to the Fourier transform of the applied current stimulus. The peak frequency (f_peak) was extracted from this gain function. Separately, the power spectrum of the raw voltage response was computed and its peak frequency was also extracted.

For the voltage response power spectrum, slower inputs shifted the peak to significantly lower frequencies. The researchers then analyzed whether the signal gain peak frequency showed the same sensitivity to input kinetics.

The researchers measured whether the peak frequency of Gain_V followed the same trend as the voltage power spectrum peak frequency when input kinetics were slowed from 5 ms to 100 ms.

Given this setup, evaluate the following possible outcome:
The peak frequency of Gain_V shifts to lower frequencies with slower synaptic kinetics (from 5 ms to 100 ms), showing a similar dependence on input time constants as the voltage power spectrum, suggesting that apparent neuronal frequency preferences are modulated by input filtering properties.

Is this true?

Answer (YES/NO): NO